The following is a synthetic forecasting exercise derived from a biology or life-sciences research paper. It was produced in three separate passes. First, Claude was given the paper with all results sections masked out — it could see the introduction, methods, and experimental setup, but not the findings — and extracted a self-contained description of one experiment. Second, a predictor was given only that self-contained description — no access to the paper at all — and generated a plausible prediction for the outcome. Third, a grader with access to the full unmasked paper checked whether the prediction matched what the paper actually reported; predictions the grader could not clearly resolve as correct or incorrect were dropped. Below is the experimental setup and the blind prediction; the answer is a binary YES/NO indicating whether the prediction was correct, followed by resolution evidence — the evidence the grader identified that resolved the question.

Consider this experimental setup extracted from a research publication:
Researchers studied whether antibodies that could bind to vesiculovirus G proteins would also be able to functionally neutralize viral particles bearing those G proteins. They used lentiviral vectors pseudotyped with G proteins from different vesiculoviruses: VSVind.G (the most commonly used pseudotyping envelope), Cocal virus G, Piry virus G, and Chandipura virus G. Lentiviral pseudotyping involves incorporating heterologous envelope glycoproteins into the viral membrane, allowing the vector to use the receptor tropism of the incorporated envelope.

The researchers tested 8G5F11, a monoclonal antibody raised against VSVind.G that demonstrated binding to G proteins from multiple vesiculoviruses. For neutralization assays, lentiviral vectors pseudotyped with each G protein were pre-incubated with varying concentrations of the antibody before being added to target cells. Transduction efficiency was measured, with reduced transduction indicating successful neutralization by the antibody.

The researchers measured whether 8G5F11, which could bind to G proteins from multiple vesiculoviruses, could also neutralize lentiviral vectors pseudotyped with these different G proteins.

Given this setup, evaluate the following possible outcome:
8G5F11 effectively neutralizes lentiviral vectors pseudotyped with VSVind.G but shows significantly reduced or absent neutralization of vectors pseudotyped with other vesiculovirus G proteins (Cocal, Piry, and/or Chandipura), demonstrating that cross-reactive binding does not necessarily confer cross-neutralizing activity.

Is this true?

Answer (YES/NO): NO